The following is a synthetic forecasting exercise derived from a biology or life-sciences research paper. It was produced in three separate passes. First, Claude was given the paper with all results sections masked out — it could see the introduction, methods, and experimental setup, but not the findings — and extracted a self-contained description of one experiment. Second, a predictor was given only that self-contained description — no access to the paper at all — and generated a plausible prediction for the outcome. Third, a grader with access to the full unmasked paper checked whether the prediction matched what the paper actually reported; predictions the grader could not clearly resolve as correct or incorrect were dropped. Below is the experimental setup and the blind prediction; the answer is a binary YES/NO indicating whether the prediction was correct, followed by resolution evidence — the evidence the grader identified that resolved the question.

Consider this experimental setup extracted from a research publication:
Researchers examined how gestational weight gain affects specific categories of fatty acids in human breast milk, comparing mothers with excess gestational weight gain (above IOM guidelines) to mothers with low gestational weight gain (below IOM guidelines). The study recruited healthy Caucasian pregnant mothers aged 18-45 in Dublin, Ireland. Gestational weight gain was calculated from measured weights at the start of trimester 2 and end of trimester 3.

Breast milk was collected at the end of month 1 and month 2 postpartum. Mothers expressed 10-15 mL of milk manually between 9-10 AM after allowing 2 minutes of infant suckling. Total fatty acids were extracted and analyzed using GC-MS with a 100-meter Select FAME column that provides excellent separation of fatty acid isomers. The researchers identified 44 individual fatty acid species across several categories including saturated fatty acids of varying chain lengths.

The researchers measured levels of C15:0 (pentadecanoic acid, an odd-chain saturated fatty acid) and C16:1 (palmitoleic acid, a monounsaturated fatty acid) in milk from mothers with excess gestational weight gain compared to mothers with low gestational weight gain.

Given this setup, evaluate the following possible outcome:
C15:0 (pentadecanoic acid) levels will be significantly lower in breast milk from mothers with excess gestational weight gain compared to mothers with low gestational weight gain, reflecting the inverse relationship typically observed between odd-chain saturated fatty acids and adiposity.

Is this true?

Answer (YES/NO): YES